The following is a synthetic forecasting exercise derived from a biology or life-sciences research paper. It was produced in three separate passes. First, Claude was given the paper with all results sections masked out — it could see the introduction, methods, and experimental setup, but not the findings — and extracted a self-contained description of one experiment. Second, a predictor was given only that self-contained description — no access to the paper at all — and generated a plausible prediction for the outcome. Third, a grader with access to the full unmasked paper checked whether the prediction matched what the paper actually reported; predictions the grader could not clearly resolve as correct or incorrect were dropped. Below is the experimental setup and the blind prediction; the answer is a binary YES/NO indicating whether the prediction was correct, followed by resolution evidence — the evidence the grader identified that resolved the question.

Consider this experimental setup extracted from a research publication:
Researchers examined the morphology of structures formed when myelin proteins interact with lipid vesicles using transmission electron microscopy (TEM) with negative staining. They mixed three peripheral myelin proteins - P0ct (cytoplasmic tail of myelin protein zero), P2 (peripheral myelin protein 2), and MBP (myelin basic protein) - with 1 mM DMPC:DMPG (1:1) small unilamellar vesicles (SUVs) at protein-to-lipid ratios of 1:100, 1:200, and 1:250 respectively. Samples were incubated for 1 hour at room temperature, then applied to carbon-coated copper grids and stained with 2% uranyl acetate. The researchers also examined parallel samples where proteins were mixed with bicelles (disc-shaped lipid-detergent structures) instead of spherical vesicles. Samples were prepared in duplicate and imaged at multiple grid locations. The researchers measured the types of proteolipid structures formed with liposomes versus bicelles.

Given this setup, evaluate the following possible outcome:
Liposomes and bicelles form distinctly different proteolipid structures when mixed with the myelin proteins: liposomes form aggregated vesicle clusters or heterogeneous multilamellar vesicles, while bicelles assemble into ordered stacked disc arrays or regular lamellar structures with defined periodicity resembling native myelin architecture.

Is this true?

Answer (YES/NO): NO